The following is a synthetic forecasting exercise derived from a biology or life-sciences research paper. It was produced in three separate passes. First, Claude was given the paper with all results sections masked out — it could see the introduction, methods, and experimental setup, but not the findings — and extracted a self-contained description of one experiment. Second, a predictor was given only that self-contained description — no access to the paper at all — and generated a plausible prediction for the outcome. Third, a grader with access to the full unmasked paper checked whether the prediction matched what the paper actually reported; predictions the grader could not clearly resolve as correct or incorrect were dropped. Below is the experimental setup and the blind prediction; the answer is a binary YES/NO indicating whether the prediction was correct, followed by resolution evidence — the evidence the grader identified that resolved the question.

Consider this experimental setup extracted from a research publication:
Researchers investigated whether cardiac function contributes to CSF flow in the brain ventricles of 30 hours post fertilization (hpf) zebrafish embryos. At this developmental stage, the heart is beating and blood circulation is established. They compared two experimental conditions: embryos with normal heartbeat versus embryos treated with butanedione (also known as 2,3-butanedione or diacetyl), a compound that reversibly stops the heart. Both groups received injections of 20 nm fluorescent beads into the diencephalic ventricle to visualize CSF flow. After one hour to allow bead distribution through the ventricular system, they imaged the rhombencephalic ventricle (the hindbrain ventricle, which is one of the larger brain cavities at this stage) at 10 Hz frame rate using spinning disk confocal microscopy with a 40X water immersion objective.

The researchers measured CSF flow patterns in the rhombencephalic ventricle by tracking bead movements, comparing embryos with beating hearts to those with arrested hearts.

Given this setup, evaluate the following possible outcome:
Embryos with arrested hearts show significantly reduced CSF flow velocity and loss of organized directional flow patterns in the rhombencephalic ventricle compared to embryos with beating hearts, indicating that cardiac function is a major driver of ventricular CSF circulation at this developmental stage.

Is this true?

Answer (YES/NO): NO